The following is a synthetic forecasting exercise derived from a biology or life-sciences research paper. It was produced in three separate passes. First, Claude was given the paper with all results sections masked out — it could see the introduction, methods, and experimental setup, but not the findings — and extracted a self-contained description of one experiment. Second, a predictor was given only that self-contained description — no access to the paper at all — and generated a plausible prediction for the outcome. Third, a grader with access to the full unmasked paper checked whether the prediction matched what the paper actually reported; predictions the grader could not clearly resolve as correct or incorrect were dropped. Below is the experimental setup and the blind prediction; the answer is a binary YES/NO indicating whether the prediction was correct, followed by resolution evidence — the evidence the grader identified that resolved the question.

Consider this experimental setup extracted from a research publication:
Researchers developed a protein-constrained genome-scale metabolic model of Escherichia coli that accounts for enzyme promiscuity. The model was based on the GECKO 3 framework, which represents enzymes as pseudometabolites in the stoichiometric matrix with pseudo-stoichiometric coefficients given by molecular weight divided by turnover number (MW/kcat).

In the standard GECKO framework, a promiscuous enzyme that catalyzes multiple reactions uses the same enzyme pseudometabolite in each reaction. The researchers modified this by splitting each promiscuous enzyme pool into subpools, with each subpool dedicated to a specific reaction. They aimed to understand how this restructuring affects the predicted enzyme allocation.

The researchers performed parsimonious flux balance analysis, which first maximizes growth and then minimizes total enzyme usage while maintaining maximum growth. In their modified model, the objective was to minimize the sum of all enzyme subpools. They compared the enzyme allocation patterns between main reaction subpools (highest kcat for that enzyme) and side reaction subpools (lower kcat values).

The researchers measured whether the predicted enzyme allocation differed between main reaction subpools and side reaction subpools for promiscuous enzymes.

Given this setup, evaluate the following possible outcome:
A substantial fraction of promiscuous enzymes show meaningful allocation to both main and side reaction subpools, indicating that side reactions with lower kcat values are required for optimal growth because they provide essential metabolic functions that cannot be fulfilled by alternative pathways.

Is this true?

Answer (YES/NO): NO